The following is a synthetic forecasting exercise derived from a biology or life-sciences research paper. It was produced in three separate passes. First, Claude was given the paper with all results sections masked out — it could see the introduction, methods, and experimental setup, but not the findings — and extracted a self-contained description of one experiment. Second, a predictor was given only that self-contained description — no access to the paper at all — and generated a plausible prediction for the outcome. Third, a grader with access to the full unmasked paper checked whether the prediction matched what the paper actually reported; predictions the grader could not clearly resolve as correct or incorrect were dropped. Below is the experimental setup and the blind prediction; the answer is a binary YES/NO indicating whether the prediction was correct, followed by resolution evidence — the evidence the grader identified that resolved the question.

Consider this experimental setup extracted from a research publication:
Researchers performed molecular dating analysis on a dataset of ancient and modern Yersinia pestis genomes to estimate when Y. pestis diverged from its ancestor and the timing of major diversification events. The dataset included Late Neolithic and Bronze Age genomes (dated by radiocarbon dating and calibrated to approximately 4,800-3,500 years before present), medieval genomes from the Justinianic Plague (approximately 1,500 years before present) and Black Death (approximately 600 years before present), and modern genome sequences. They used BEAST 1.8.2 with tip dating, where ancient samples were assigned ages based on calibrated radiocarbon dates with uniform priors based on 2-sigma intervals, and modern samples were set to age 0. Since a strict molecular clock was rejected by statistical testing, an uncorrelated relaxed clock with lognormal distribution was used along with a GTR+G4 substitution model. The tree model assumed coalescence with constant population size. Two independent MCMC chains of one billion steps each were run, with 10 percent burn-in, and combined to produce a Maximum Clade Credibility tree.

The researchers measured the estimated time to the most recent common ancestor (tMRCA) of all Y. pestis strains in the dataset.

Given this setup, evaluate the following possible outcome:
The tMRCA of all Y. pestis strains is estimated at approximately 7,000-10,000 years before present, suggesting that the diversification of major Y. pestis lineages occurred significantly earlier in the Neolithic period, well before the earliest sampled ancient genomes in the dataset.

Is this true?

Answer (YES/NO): NO